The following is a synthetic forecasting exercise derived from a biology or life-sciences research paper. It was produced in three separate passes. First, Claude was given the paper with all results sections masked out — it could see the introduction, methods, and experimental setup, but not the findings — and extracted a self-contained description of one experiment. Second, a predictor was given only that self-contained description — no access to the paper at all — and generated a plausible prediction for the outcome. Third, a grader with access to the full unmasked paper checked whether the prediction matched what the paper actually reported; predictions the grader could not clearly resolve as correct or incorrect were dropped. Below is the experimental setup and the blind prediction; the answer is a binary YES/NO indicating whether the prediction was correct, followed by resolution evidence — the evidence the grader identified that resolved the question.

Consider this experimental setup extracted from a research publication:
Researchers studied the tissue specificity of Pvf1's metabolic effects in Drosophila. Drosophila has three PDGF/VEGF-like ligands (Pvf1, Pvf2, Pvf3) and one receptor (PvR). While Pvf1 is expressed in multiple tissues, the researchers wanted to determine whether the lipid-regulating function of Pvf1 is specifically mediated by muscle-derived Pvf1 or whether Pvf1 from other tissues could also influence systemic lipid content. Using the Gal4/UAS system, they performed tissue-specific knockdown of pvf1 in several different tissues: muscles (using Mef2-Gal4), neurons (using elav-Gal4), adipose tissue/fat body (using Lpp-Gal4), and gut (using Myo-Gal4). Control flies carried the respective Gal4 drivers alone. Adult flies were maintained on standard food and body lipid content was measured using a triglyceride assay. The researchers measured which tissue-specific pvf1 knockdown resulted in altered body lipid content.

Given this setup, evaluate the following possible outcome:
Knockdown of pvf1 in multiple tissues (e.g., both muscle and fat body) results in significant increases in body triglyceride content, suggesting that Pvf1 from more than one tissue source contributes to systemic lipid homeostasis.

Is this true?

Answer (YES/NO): NO